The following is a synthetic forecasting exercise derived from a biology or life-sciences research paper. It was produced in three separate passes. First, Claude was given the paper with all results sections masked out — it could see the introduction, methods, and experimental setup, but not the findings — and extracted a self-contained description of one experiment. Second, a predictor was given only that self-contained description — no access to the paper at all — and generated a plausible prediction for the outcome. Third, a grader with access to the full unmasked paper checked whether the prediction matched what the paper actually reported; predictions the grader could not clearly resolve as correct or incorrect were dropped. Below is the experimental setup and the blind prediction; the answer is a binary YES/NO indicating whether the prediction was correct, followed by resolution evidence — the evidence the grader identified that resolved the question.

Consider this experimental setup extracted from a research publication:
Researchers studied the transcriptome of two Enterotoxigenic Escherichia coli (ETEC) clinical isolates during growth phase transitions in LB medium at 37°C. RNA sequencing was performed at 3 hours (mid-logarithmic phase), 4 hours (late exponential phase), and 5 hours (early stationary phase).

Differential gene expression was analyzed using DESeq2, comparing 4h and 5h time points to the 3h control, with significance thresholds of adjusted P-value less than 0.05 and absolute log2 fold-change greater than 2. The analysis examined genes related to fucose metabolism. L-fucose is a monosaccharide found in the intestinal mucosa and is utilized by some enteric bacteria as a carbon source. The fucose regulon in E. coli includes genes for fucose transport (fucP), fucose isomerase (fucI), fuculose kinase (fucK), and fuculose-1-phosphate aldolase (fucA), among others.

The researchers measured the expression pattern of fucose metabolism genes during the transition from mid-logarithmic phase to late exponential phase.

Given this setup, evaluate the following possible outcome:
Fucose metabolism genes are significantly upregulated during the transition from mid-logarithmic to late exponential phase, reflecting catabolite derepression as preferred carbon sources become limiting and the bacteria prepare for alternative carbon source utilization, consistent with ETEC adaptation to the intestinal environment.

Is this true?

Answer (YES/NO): YES